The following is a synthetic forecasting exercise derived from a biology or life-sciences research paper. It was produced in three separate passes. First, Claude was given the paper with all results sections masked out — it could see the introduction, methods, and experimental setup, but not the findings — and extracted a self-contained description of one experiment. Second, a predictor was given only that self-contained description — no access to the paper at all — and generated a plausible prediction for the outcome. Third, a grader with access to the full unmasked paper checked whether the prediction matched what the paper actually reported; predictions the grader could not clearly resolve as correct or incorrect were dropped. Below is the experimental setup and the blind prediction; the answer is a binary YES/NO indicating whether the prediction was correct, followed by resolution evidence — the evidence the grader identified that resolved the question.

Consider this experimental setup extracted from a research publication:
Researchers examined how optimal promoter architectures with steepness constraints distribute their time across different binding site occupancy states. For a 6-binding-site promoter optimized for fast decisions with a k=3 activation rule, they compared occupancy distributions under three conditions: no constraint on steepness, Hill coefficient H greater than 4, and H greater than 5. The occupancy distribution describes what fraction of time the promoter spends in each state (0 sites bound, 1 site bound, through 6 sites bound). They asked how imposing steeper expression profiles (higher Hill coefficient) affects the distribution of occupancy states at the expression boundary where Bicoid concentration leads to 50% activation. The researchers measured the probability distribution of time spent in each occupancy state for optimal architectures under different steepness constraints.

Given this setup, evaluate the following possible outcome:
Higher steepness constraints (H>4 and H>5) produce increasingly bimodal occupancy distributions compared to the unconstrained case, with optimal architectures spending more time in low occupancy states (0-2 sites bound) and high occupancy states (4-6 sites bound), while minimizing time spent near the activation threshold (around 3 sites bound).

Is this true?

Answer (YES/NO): YES